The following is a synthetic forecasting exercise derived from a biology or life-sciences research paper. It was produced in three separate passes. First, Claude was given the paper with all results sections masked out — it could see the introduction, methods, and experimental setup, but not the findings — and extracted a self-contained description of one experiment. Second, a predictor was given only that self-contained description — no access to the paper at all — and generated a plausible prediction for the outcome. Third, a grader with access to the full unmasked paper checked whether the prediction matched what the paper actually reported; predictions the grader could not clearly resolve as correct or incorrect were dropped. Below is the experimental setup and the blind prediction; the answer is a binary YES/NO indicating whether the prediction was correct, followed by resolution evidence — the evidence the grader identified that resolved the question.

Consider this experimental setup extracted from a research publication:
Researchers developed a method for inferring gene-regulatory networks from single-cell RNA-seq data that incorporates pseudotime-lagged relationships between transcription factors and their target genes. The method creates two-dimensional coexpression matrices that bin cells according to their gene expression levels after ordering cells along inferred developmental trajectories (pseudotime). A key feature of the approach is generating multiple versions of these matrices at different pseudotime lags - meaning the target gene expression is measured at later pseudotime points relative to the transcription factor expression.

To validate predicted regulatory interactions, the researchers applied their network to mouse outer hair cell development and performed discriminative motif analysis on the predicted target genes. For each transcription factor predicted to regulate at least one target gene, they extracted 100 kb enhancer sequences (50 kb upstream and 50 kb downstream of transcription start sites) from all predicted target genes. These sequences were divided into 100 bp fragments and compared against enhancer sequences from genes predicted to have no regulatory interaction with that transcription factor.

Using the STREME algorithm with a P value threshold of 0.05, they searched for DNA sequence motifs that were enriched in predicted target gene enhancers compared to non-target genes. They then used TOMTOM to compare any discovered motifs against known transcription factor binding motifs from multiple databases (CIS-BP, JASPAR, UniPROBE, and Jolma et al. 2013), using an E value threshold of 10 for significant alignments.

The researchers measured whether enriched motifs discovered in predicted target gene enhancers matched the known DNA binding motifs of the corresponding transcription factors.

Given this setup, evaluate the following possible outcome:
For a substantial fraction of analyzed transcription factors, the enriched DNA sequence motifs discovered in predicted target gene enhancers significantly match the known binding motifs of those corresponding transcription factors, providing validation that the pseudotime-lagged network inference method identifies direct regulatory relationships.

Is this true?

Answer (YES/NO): YES